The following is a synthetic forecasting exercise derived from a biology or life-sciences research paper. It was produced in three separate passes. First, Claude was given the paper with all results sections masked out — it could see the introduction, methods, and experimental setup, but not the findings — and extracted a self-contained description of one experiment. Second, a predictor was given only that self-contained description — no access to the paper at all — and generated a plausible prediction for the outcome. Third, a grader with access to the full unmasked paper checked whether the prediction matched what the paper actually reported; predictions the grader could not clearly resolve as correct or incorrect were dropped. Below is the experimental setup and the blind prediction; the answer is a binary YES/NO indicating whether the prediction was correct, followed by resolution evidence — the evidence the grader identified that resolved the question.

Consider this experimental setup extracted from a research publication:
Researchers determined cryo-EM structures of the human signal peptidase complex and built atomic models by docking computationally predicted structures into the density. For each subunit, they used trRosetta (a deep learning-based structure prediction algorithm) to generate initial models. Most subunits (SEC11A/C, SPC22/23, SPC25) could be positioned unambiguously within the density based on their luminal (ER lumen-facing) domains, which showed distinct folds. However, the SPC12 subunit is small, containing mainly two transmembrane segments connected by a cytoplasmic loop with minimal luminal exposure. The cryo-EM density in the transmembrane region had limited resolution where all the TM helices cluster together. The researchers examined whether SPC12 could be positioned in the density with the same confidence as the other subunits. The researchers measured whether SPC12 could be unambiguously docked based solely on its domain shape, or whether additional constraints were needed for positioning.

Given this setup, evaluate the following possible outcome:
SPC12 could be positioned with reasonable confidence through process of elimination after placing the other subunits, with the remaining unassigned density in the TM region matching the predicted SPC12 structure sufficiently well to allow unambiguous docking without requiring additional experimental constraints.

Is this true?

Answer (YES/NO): NO